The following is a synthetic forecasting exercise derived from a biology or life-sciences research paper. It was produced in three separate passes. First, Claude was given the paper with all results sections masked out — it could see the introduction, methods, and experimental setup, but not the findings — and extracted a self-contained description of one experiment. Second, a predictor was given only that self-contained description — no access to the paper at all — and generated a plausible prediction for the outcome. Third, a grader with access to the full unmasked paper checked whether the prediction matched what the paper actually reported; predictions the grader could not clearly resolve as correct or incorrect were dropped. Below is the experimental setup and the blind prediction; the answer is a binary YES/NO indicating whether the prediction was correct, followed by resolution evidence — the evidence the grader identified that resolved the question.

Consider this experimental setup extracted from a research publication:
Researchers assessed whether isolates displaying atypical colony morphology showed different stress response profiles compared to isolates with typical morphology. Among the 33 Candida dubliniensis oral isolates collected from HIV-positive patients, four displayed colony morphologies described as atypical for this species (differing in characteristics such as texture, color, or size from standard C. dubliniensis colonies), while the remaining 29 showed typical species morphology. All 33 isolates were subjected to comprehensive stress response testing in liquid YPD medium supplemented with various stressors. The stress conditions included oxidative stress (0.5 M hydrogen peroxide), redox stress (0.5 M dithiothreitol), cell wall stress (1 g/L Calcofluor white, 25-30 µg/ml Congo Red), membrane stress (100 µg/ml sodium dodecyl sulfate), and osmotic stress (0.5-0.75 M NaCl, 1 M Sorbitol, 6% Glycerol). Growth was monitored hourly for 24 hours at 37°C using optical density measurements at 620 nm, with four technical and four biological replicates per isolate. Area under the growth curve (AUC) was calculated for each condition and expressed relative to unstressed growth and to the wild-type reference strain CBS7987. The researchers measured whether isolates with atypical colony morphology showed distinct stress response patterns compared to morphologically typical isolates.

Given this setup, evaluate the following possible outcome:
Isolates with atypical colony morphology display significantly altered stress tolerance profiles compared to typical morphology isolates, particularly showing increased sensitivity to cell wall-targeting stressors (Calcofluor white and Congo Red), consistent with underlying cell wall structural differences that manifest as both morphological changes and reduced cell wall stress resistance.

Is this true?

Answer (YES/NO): NO